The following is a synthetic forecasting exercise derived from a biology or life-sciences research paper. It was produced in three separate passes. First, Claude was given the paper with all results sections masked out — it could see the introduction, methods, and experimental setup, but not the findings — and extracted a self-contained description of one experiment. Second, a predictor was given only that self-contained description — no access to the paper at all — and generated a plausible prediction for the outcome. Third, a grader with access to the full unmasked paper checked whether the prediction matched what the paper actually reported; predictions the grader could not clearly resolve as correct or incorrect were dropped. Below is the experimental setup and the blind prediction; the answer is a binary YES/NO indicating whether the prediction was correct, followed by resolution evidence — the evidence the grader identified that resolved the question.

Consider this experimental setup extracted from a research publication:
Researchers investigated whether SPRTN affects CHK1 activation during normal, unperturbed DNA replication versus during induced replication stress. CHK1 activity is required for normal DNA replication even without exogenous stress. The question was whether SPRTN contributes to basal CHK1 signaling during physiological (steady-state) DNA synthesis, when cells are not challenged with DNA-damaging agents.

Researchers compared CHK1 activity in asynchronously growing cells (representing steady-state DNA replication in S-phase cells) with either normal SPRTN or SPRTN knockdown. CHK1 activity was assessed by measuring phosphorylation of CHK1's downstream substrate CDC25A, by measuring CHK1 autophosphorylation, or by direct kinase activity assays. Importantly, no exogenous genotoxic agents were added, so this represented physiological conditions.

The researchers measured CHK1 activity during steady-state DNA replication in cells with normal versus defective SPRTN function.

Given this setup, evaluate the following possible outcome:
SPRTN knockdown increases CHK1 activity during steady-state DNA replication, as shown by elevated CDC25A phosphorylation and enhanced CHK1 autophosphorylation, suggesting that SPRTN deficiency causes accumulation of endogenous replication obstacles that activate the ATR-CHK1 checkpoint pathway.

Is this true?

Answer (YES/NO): NO